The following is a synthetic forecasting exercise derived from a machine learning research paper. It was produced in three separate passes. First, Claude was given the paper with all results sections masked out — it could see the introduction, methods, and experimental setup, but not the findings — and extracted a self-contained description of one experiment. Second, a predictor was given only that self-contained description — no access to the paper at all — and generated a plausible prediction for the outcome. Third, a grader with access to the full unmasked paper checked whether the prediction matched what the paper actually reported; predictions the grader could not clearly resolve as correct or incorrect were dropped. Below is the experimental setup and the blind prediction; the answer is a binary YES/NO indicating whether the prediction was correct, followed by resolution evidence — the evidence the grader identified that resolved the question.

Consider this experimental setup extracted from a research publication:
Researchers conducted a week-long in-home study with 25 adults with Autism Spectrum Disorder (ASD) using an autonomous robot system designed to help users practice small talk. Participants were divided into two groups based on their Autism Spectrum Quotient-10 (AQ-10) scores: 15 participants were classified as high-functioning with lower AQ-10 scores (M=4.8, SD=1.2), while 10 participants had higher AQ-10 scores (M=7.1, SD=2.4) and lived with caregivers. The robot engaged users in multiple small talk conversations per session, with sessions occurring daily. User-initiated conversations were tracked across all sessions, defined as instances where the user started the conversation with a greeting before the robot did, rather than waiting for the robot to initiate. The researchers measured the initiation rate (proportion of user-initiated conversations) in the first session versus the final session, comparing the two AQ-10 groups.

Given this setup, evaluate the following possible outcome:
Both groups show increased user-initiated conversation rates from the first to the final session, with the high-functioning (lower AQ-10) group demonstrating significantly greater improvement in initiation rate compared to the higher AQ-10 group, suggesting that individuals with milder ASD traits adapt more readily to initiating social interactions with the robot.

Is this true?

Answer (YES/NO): NO